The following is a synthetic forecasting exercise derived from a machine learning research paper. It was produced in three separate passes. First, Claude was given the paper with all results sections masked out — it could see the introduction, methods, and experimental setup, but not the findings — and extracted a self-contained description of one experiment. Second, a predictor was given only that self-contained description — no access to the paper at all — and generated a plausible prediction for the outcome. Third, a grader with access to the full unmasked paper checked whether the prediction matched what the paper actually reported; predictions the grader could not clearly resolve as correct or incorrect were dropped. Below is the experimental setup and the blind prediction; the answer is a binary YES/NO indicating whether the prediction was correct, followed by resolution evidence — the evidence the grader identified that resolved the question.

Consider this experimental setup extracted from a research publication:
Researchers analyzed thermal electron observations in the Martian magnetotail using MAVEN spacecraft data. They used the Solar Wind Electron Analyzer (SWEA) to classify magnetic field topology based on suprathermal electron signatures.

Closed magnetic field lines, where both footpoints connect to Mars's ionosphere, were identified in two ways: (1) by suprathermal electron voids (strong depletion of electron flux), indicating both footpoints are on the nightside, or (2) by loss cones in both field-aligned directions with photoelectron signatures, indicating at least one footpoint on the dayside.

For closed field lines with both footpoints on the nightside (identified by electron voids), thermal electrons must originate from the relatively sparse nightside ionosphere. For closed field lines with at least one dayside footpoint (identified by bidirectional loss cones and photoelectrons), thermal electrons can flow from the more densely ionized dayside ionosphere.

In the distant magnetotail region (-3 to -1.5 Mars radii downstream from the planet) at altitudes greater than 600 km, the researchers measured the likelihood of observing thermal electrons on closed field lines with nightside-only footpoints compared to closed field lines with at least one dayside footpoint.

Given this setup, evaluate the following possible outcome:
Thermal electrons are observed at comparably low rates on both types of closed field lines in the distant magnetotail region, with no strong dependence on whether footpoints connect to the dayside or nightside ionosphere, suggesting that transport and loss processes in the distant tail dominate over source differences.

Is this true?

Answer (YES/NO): YES